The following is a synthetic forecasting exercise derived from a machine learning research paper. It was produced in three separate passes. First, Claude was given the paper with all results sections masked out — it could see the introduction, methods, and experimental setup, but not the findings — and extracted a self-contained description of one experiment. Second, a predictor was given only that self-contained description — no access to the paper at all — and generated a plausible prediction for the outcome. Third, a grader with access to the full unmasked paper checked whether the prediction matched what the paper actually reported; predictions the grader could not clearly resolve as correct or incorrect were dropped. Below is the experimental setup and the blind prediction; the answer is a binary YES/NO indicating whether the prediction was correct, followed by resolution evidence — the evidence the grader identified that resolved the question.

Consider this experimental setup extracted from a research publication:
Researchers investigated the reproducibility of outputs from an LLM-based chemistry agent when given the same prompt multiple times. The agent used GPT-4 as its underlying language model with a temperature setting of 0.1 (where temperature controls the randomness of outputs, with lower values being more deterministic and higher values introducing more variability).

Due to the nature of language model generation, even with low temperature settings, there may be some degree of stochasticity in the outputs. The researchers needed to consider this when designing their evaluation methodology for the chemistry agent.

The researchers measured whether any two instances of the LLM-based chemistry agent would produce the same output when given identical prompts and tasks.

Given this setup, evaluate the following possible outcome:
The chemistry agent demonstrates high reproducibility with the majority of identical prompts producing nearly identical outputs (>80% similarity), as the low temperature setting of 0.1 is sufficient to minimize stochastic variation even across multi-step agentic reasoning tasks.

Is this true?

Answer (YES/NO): NO